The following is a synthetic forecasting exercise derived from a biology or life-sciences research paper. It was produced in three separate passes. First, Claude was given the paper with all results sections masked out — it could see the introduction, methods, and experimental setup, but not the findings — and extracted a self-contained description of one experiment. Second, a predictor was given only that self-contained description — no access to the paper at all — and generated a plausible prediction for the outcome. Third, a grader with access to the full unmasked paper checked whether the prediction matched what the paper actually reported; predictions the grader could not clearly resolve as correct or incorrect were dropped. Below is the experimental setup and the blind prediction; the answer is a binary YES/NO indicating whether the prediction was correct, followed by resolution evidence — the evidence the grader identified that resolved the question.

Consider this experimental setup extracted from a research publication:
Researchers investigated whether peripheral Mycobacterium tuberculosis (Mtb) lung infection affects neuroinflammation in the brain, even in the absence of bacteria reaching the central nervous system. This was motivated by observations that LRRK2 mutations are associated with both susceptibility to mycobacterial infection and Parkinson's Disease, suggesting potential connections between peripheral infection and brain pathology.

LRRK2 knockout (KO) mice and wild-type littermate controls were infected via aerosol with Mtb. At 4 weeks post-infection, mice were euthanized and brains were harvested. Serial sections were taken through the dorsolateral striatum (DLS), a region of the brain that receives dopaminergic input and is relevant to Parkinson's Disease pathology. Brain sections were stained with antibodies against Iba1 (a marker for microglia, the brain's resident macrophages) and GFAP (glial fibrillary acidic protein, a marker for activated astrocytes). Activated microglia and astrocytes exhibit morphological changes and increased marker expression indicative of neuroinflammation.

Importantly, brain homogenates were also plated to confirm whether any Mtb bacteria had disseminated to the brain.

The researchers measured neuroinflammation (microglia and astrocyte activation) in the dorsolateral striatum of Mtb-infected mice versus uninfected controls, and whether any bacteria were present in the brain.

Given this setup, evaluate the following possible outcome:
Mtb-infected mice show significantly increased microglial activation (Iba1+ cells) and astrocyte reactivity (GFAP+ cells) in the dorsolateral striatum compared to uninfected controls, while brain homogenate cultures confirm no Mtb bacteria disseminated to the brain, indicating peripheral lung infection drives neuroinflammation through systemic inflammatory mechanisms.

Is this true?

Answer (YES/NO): NO